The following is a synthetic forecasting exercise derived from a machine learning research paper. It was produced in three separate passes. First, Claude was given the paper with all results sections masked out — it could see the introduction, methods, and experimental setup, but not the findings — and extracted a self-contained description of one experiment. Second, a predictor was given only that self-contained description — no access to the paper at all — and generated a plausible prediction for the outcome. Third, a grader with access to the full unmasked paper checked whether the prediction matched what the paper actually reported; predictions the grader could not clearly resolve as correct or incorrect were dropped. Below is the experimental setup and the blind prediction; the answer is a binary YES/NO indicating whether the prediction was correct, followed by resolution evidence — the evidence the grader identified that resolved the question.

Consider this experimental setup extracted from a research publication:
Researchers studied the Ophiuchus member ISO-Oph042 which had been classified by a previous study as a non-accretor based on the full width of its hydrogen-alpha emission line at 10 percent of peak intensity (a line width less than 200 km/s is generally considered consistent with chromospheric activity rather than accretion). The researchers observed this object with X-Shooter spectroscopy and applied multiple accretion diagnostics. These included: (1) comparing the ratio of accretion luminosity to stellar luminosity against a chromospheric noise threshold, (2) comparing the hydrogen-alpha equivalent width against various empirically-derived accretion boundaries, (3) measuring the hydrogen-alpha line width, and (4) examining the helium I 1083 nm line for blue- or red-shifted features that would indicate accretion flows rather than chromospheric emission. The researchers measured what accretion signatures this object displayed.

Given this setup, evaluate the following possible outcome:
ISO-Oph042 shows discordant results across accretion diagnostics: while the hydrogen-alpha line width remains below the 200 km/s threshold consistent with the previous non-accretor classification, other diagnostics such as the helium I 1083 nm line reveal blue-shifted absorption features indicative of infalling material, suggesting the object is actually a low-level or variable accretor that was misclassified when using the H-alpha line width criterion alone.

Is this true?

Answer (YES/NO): NO